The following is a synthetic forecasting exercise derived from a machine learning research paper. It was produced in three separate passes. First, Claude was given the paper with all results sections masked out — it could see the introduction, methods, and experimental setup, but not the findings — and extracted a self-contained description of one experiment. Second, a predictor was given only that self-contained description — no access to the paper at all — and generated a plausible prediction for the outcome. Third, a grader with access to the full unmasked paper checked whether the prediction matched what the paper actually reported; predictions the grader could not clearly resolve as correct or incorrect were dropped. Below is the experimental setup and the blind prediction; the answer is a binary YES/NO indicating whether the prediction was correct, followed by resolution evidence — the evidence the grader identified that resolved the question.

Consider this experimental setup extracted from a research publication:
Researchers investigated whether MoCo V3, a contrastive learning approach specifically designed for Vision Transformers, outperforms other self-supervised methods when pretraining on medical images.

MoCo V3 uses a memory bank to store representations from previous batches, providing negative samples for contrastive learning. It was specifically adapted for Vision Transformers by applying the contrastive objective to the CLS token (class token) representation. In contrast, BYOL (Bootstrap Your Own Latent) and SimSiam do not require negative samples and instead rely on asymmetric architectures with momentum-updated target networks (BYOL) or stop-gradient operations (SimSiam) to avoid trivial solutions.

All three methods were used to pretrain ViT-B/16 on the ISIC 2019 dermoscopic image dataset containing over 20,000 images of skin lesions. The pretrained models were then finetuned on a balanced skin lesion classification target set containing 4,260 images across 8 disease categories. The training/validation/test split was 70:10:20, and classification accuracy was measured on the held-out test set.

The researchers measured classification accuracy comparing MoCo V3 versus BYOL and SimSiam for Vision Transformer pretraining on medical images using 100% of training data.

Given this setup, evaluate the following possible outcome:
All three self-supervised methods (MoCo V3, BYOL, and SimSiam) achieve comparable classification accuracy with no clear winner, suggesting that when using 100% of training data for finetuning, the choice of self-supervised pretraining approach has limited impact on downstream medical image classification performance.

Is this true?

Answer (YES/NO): YES